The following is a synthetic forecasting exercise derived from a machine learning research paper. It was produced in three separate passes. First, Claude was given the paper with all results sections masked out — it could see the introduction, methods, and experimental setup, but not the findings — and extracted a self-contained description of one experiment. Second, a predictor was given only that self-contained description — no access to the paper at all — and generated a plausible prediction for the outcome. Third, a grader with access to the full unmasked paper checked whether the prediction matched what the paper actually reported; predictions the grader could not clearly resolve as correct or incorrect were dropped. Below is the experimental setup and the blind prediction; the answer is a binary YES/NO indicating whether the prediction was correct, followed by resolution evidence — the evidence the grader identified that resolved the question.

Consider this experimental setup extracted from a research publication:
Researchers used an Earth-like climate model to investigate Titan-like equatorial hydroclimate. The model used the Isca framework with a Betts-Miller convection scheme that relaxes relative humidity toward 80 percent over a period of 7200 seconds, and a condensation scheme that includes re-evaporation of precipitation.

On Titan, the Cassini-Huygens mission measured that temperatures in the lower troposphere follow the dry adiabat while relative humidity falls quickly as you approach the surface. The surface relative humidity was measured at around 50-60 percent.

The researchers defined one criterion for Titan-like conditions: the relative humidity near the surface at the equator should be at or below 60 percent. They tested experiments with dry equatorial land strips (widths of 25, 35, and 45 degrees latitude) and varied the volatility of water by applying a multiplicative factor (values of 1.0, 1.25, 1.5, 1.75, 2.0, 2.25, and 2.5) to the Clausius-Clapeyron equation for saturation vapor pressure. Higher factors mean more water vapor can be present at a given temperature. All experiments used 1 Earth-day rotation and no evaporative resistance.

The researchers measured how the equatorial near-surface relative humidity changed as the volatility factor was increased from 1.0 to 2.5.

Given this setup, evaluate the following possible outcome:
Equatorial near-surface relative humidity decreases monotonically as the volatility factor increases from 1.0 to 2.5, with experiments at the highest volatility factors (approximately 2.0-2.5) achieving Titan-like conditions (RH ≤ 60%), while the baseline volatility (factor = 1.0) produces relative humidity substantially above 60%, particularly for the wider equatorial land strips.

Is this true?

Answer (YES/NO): NO